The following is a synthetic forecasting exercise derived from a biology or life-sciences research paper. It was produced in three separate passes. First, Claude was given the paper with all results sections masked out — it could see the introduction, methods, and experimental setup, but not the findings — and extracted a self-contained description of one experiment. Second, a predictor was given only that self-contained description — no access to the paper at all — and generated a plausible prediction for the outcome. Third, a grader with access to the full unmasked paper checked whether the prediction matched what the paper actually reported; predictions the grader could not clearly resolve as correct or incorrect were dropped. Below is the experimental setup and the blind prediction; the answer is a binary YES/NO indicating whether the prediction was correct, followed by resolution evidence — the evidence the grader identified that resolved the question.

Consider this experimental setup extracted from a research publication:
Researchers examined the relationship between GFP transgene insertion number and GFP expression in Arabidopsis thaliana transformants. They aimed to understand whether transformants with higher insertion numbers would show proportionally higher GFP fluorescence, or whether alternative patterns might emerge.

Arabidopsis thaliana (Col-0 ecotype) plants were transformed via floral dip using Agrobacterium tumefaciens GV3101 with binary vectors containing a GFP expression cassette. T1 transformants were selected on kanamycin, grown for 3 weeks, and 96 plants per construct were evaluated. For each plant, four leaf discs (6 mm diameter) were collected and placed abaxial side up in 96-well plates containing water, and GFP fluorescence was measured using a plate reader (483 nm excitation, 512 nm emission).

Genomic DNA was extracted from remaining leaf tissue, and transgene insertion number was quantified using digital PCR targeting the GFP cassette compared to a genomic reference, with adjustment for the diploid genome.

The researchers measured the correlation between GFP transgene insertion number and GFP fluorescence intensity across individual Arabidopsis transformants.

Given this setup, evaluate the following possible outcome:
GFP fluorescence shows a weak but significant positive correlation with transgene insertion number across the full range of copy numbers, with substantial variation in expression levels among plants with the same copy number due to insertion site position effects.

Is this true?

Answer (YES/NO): NO